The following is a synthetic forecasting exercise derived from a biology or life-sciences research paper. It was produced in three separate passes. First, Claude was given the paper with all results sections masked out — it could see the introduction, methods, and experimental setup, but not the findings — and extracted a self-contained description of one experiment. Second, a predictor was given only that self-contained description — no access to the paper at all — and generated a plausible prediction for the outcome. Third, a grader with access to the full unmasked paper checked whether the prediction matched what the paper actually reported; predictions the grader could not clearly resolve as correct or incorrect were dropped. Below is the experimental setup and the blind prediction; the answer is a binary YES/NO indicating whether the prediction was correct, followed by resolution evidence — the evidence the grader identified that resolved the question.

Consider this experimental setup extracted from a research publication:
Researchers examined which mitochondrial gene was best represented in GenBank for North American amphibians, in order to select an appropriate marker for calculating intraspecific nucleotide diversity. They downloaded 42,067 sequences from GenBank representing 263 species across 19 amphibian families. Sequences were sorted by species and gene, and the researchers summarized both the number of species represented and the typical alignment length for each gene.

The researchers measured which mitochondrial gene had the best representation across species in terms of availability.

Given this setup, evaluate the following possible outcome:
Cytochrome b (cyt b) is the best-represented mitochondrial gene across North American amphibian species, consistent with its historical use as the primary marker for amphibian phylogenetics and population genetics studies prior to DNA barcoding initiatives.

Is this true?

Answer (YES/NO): YES